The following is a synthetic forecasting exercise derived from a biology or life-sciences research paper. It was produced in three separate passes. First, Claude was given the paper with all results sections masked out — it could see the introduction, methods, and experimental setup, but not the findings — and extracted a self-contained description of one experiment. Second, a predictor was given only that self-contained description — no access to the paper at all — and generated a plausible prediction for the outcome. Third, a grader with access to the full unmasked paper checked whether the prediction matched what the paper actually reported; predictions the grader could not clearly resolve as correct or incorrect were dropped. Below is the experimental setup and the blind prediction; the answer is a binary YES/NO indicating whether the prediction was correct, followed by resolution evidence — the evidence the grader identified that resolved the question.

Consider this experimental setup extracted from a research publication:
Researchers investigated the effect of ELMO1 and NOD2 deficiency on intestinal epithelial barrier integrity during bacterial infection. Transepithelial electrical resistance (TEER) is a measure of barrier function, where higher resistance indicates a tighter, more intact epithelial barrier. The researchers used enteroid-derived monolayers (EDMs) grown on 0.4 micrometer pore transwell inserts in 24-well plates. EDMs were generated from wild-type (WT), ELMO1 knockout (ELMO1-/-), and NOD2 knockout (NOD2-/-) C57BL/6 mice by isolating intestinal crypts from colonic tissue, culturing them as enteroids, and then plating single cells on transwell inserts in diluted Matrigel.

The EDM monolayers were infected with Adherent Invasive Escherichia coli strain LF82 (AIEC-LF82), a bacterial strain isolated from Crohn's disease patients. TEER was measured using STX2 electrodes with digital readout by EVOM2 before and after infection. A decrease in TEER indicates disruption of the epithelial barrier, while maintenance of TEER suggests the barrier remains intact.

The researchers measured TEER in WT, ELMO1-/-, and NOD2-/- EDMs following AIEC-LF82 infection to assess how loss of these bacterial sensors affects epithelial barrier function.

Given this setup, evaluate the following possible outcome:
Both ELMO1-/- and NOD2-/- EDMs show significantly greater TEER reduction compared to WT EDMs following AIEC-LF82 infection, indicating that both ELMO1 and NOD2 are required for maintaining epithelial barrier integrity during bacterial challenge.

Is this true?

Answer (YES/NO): NO